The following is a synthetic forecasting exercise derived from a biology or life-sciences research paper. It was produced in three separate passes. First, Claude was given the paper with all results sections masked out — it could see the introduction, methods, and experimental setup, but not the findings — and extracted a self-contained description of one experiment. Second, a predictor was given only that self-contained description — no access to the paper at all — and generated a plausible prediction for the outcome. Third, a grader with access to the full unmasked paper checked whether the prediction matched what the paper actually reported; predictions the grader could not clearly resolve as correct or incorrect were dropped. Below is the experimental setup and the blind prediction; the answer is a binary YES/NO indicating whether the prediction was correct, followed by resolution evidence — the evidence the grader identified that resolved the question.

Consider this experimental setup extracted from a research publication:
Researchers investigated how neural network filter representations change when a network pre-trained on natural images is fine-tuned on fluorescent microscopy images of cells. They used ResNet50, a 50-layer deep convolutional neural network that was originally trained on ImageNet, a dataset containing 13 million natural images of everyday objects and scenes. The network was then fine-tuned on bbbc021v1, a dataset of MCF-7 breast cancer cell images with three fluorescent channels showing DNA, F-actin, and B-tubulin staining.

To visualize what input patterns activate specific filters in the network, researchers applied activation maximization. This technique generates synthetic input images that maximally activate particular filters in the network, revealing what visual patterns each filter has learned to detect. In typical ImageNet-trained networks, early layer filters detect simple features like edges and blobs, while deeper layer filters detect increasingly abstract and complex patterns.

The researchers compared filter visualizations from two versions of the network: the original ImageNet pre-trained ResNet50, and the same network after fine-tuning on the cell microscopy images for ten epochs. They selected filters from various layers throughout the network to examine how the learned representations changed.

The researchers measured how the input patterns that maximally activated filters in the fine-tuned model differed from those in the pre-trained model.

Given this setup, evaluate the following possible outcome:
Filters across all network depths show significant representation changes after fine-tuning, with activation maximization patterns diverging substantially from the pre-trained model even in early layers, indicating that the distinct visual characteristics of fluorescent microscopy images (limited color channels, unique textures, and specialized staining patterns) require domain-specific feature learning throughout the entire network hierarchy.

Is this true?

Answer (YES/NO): NO